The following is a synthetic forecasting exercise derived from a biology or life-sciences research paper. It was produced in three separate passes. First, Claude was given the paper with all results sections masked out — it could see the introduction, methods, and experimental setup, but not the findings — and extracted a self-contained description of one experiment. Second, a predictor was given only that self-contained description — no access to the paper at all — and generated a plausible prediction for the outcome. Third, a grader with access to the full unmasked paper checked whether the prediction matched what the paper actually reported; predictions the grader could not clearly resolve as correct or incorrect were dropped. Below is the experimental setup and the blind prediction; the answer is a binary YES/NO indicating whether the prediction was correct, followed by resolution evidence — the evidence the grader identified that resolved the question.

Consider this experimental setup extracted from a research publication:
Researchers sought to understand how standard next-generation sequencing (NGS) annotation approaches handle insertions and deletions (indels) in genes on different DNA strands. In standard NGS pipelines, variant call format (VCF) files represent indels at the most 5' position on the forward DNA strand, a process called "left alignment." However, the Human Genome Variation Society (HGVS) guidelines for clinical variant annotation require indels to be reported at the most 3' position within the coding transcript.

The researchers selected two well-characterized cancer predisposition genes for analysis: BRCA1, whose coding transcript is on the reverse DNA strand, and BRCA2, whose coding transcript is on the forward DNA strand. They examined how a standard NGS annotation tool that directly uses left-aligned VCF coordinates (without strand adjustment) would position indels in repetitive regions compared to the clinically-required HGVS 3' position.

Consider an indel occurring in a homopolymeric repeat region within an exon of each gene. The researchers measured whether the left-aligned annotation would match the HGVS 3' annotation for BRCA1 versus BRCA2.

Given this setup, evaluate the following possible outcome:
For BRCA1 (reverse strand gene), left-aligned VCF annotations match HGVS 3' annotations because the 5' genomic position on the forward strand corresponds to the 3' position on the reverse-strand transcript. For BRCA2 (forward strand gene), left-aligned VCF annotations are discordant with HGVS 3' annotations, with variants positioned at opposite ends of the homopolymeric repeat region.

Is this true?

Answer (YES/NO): YES